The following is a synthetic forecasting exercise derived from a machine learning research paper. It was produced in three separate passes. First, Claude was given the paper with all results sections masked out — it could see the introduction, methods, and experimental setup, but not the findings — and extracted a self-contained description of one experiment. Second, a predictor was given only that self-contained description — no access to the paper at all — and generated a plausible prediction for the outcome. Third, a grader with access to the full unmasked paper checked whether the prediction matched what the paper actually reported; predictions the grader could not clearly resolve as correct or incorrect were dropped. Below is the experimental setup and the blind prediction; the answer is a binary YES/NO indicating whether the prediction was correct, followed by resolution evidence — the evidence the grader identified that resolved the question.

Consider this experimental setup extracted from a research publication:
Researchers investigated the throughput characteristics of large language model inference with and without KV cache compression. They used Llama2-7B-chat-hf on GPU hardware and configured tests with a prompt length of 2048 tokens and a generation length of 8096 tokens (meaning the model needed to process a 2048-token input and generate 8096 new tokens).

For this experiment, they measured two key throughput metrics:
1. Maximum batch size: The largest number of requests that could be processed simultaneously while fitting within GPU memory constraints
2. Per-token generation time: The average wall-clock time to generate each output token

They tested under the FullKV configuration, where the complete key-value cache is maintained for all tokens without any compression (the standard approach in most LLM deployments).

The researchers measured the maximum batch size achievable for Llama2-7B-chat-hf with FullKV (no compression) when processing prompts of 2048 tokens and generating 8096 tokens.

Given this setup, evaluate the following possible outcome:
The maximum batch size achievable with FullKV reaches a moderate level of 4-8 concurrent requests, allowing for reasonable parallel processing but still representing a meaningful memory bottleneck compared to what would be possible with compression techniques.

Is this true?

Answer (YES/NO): YES